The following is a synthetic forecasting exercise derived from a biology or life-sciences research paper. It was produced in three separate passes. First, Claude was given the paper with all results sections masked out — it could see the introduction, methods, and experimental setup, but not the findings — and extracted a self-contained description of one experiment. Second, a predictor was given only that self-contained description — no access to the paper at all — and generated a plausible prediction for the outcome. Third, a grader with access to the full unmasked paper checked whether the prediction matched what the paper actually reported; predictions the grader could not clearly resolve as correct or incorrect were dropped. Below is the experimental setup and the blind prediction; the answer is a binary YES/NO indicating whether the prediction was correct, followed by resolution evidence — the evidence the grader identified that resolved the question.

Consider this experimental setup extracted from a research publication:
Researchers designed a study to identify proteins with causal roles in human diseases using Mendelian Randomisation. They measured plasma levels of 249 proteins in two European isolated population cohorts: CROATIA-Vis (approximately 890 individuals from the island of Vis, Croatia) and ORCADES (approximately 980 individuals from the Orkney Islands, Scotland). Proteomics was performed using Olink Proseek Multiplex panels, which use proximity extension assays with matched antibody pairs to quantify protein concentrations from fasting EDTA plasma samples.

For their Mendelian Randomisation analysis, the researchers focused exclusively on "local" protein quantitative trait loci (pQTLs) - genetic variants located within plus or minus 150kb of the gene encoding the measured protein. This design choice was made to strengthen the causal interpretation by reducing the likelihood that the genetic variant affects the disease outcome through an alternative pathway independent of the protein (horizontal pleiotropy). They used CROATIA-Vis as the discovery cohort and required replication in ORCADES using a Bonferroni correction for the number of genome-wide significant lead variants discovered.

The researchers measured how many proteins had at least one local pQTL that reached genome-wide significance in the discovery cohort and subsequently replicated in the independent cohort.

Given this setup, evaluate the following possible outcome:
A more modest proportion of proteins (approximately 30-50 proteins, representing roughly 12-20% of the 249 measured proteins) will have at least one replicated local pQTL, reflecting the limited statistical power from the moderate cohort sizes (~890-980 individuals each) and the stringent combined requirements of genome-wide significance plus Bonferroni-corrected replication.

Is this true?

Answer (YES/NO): NO